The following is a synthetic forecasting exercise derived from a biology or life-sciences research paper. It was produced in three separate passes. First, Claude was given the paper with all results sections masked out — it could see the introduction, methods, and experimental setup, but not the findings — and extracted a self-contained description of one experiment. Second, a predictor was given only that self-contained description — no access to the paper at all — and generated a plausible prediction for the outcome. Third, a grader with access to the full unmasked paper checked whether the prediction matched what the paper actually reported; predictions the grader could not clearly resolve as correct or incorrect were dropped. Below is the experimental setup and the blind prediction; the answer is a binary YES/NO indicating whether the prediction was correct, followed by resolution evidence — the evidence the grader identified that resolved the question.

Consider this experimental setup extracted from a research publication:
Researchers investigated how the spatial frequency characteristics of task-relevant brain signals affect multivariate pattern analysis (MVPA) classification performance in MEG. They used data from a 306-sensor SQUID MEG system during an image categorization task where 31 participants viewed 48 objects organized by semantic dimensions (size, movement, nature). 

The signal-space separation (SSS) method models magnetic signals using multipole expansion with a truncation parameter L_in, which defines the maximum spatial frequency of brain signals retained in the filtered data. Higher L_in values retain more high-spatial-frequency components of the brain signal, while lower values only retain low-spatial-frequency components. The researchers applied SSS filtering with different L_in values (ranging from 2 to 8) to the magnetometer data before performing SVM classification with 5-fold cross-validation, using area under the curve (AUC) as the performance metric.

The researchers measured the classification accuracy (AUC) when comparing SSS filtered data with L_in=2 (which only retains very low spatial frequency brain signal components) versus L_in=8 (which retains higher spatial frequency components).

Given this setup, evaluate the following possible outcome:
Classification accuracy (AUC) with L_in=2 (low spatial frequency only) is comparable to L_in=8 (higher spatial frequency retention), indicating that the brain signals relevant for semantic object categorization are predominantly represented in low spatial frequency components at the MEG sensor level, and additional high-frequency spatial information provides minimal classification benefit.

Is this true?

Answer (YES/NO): YES